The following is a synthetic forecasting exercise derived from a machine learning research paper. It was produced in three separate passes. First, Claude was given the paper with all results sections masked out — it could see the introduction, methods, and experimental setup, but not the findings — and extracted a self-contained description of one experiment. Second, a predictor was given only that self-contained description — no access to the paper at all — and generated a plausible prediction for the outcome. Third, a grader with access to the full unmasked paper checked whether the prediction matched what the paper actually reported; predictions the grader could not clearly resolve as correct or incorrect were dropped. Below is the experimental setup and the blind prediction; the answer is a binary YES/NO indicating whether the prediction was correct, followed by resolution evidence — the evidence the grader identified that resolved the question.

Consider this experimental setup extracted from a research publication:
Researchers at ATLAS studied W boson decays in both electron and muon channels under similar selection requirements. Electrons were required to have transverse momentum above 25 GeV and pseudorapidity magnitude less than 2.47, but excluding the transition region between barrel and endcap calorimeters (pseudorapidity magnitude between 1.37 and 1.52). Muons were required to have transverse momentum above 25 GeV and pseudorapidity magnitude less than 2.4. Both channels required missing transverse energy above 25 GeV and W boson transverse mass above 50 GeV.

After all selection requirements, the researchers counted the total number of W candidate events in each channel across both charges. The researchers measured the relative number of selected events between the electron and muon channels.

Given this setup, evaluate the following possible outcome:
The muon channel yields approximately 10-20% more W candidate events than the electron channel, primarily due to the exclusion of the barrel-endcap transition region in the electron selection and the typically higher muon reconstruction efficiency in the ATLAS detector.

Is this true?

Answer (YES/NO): YES